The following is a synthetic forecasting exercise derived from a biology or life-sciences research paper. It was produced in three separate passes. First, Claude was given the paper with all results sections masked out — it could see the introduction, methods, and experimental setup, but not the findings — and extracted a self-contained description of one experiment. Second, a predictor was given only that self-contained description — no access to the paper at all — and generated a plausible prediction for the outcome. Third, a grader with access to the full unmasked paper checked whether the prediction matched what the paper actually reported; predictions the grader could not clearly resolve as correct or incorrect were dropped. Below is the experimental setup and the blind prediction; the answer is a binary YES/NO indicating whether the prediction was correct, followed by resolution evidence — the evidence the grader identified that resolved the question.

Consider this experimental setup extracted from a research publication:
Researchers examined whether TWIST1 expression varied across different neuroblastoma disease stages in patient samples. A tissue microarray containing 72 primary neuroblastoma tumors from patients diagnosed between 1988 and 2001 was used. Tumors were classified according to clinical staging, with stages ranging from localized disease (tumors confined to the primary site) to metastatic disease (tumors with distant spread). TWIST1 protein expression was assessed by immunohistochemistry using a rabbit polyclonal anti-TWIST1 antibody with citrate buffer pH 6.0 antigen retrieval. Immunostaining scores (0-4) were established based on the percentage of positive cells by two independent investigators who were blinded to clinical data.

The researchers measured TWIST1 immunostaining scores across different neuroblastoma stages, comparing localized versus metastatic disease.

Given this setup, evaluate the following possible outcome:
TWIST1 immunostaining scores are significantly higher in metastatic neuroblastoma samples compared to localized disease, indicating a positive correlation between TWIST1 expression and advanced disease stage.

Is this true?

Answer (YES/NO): YES